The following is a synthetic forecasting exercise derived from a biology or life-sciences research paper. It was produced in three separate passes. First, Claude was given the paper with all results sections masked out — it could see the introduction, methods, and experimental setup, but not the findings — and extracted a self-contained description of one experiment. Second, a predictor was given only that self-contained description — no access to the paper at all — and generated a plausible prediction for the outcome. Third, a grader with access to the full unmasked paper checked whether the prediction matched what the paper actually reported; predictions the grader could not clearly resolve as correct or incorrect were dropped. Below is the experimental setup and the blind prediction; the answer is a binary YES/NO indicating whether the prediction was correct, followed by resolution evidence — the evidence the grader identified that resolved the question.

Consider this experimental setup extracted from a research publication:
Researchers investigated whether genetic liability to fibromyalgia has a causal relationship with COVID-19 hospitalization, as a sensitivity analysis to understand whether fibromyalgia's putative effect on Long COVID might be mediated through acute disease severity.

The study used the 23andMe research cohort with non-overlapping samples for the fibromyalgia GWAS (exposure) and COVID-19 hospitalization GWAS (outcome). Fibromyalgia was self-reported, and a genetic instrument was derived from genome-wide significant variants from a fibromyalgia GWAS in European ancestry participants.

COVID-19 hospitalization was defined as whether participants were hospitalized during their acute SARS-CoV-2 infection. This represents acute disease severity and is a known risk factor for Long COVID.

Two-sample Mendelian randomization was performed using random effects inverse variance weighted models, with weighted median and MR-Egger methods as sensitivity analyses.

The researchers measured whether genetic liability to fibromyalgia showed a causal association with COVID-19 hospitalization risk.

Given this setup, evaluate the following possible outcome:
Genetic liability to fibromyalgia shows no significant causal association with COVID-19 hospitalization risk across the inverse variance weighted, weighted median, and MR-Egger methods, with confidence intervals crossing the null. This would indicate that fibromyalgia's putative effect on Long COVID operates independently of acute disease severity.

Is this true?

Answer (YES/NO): NO